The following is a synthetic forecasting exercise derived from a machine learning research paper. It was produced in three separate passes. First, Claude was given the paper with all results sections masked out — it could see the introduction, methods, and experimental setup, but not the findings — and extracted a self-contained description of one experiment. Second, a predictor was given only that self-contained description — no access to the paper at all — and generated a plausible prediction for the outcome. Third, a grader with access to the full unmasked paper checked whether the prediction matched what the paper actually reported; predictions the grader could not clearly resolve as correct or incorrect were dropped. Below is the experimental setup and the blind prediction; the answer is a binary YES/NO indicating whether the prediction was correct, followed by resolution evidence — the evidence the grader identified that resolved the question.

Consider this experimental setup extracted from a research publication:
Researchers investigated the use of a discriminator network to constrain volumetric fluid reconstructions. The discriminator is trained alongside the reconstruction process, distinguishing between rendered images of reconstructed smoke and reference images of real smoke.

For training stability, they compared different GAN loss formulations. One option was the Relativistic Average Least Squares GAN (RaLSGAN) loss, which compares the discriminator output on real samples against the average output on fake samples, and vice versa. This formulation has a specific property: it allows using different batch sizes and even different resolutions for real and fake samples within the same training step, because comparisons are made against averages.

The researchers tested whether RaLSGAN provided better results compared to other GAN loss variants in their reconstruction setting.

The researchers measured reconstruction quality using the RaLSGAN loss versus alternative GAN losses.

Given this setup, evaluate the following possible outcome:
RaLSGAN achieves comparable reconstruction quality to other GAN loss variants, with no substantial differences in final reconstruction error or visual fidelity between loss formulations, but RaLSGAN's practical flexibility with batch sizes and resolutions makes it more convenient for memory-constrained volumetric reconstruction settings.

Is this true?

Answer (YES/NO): NO